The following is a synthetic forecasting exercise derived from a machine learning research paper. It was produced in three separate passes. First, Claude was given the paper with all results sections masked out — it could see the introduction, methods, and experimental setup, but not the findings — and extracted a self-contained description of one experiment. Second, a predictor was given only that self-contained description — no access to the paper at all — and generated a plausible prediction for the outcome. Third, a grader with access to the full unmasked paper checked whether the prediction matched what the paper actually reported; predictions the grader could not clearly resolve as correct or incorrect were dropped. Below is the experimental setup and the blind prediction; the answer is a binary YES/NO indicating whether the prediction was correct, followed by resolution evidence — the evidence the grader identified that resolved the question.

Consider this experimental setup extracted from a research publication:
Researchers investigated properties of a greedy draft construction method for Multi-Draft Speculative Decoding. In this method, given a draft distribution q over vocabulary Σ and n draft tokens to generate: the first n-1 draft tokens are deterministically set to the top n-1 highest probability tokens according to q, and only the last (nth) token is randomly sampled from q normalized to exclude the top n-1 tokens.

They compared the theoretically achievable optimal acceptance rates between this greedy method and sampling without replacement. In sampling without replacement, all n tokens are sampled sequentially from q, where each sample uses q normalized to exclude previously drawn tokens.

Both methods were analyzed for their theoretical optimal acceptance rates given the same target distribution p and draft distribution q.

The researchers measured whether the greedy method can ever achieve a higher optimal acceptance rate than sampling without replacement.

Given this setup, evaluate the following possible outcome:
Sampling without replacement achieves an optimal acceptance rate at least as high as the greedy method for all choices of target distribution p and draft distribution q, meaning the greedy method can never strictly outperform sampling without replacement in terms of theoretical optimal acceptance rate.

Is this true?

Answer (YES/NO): NO